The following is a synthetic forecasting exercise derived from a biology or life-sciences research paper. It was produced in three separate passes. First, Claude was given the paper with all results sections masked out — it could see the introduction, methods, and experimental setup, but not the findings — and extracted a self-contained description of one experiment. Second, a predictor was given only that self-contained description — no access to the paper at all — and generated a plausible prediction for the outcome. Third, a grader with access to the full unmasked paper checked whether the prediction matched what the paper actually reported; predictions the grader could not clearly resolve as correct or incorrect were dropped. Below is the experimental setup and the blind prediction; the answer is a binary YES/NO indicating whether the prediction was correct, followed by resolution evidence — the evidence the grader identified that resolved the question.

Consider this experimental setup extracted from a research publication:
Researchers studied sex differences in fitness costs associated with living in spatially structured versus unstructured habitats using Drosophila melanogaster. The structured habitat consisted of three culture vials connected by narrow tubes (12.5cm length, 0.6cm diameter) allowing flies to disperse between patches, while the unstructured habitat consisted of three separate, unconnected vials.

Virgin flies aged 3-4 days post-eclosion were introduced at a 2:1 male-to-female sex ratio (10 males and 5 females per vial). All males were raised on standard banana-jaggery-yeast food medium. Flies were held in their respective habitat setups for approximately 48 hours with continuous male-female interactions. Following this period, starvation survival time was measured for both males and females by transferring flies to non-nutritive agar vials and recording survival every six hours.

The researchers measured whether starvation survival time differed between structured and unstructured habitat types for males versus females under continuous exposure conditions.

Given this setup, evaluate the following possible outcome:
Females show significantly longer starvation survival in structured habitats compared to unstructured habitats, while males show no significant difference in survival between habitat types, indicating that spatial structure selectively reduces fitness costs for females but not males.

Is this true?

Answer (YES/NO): NO